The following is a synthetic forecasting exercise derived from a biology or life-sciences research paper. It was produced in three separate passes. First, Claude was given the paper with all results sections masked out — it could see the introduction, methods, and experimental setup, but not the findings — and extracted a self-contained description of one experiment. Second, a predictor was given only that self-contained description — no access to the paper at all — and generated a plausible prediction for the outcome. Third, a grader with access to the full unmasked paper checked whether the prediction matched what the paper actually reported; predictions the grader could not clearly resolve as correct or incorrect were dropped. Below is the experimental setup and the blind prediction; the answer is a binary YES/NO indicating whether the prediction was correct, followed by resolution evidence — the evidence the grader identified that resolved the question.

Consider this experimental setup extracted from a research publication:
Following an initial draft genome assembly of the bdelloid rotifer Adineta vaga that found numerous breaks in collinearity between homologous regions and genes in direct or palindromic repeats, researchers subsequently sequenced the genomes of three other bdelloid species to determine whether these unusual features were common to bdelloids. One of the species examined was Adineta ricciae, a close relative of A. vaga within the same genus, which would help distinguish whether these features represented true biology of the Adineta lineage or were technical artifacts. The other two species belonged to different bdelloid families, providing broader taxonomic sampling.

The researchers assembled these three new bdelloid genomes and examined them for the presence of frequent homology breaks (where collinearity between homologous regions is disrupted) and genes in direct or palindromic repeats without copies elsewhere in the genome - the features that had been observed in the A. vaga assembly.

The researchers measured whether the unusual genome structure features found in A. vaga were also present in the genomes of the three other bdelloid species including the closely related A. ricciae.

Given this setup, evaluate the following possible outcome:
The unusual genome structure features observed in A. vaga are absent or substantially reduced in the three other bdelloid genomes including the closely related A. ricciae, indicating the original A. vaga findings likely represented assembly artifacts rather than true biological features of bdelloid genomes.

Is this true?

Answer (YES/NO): YES